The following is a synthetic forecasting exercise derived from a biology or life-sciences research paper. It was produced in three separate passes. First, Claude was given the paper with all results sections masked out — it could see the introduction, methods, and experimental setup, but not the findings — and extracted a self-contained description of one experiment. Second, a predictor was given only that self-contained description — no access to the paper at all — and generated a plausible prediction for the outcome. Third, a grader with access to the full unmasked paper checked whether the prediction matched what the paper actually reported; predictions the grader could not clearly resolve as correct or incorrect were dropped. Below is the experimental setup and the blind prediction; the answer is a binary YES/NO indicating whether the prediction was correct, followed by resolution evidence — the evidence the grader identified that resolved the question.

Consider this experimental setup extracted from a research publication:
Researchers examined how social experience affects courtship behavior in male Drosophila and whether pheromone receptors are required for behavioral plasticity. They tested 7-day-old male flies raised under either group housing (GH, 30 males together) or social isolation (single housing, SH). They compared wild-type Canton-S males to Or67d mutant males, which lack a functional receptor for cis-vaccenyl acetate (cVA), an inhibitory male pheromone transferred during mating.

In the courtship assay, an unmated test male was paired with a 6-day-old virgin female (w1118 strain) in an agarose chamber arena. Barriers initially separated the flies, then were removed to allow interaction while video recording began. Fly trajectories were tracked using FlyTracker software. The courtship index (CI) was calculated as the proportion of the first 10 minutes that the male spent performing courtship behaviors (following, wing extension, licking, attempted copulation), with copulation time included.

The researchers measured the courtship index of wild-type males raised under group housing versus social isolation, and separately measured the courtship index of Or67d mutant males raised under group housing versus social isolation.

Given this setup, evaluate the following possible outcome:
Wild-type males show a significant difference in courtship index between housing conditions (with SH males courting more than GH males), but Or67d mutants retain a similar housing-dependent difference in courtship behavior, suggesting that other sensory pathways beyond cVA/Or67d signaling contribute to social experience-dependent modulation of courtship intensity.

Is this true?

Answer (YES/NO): YES